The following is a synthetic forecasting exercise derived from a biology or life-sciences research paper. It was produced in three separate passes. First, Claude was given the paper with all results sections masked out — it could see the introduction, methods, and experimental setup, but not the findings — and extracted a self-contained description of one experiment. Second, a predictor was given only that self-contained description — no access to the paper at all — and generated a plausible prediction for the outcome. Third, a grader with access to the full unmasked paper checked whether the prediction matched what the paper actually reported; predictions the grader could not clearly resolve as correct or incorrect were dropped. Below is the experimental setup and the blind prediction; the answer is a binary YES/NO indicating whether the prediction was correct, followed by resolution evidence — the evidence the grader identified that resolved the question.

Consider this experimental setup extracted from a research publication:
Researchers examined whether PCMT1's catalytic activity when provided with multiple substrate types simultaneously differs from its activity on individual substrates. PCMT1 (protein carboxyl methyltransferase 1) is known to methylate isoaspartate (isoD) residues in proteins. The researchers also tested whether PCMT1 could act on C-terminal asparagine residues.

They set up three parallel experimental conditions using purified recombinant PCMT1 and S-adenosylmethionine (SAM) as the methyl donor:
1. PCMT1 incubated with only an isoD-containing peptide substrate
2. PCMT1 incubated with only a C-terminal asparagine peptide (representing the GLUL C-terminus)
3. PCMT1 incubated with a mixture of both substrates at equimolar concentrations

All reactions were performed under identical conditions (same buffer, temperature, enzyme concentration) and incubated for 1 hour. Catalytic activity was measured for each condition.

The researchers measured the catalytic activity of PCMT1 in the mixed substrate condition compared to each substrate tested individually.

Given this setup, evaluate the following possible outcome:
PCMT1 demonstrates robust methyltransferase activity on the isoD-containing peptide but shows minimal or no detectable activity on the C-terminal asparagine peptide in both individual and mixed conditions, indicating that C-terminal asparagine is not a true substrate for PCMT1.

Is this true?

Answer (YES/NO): NO